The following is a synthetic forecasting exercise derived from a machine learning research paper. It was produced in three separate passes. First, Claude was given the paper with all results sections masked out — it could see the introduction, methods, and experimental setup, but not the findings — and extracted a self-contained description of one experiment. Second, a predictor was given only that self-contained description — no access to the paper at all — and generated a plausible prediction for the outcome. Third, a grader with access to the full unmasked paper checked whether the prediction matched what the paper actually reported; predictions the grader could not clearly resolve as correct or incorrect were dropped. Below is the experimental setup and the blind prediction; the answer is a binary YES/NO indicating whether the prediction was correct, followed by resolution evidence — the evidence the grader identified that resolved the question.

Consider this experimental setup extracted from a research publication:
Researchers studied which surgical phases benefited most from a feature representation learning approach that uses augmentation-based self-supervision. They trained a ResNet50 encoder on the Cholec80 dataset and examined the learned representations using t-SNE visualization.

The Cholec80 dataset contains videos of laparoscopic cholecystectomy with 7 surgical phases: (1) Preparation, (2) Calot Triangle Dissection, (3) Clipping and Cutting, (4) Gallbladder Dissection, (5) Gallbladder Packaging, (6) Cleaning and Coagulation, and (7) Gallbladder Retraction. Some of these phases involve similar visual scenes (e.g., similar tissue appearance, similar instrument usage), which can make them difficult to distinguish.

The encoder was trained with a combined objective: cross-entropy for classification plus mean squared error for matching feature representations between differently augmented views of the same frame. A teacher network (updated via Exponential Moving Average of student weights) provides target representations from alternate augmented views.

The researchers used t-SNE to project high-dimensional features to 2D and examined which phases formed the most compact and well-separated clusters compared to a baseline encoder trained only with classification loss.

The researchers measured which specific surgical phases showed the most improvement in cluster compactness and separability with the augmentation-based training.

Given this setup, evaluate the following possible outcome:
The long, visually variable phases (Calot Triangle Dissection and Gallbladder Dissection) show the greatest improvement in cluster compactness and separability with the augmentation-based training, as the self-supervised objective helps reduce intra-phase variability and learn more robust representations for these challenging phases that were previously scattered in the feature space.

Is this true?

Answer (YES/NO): NO